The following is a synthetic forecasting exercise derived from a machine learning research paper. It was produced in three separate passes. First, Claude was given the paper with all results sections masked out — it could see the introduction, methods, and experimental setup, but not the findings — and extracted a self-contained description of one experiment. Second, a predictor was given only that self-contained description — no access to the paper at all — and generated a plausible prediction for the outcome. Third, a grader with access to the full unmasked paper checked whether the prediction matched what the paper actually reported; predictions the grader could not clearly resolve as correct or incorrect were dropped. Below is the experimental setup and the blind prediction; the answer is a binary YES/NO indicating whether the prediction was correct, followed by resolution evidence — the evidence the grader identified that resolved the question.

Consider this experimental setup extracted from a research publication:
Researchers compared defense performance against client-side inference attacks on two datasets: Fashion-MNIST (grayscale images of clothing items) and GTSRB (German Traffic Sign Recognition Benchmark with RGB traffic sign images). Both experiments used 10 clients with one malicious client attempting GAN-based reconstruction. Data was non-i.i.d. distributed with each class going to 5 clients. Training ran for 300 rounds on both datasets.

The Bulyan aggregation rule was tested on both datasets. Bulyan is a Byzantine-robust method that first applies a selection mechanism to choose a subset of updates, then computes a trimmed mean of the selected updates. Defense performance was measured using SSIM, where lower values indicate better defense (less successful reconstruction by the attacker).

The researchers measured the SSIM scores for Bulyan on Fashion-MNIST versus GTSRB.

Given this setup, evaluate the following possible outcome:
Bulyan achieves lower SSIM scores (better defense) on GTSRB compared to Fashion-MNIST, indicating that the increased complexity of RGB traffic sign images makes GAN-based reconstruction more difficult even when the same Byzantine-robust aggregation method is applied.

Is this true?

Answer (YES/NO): YES